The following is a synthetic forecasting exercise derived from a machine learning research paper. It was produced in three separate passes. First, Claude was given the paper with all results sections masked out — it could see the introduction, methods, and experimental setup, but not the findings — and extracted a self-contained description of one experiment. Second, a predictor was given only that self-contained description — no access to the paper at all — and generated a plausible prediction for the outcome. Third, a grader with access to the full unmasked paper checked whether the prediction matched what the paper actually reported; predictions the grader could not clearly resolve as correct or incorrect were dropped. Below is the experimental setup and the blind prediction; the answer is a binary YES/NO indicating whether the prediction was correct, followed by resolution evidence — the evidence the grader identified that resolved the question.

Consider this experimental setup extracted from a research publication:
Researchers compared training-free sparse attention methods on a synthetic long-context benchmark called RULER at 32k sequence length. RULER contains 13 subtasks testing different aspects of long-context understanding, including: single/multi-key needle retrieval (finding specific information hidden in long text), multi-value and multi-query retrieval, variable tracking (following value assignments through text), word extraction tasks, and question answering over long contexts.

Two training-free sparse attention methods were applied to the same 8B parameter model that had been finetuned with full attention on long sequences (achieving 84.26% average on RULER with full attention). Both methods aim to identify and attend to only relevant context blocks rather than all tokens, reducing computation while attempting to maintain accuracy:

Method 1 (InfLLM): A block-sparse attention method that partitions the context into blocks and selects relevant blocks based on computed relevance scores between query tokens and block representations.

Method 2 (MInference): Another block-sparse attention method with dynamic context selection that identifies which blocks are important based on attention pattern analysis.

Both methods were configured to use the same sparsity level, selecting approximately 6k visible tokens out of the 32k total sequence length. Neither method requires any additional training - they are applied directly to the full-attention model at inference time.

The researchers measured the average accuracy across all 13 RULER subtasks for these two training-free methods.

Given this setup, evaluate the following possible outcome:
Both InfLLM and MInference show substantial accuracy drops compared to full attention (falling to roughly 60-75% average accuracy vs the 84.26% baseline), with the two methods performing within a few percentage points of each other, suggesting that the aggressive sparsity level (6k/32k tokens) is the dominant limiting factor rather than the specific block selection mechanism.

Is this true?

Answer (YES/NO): NO